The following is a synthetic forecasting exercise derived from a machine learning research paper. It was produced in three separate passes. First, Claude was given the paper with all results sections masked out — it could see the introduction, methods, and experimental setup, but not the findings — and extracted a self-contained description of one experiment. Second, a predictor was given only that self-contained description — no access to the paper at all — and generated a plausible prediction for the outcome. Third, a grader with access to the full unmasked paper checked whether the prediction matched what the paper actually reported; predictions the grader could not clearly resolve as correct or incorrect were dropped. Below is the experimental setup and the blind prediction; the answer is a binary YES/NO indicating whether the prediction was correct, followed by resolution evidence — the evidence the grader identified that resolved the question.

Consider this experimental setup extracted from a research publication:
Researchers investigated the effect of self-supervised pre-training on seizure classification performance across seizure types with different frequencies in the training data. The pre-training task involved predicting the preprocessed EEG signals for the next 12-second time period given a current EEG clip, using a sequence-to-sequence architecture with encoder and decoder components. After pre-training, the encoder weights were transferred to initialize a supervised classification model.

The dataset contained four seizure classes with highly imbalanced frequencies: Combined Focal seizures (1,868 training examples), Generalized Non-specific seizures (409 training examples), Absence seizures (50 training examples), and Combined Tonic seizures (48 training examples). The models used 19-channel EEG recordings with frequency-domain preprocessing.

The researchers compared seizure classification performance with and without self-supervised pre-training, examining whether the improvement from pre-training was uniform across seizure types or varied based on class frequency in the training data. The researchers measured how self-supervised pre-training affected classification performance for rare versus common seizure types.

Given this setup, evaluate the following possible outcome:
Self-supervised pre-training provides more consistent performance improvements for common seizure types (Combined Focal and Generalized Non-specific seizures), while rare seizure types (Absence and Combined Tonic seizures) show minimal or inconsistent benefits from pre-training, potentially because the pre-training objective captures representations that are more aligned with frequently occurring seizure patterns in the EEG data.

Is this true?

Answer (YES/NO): NO